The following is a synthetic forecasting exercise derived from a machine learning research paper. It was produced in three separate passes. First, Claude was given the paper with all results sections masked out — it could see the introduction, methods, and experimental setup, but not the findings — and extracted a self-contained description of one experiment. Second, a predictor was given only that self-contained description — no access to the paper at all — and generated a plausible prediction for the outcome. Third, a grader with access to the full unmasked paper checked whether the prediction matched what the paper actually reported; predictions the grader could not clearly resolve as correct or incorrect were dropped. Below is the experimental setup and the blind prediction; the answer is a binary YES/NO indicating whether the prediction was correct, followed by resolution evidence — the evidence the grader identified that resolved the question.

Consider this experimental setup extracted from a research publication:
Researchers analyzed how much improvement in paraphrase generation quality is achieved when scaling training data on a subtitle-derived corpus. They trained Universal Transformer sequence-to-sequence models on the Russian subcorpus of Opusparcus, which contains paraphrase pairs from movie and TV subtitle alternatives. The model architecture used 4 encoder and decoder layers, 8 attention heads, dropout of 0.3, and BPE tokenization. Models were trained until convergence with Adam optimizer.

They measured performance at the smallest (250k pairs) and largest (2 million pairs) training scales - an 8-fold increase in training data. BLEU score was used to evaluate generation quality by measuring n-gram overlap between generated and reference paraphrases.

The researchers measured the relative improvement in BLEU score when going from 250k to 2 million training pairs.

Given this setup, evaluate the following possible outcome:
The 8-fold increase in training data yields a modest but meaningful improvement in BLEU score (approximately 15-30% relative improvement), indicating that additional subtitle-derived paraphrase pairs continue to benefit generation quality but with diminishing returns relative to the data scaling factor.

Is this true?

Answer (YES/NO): YES